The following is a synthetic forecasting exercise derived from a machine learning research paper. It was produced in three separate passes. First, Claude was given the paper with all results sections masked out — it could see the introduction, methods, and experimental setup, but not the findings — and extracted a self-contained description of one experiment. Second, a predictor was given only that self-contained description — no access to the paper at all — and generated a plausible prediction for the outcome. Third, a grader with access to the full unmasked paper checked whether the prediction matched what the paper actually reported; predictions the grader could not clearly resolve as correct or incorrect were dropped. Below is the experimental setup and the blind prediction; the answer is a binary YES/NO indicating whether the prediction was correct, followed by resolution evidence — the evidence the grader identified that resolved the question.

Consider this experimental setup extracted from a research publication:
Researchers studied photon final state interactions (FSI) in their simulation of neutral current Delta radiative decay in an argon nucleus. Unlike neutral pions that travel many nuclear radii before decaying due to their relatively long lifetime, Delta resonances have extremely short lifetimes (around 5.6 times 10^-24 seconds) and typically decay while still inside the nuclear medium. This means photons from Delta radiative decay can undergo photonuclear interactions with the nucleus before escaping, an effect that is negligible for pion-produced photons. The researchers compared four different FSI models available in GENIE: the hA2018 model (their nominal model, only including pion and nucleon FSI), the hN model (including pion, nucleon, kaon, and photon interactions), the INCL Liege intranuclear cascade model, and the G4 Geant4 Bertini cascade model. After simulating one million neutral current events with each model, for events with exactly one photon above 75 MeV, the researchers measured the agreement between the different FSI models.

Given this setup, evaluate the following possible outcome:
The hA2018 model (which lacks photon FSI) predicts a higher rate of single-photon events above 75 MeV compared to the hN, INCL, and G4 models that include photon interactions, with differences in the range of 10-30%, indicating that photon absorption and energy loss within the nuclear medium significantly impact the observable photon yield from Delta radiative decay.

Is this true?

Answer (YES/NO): NO